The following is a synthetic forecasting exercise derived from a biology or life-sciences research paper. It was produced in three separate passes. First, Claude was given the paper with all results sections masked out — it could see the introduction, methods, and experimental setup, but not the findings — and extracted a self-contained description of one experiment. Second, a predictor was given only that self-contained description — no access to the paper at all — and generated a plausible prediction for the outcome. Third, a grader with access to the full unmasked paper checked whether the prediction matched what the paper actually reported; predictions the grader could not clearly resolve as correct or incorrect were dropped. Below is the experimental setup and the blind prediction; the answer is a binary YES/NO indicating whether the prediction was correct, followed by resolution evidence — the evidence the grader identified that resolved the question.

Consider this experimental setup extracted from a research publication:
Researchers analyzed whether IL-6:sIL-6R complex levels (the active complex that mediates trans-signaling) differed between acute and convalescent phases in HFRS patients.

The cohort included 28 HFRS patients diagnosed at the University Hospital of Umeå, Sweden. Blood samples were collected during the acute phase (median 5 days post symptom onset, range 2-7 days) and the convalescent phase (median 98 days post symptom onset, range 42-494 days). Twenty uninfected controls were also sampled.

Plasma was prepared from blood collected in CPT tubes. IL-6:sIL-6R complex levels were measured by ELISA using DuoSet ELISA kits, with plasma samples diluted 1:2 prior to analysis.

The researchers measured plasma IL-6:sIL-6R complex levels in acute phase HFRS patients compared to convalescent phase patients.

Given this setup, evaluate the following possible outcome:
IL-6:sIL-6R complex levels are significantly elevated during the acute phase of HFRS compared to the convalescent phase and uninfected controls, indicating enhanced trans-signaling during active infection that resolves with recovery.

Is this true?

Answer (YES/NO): NO